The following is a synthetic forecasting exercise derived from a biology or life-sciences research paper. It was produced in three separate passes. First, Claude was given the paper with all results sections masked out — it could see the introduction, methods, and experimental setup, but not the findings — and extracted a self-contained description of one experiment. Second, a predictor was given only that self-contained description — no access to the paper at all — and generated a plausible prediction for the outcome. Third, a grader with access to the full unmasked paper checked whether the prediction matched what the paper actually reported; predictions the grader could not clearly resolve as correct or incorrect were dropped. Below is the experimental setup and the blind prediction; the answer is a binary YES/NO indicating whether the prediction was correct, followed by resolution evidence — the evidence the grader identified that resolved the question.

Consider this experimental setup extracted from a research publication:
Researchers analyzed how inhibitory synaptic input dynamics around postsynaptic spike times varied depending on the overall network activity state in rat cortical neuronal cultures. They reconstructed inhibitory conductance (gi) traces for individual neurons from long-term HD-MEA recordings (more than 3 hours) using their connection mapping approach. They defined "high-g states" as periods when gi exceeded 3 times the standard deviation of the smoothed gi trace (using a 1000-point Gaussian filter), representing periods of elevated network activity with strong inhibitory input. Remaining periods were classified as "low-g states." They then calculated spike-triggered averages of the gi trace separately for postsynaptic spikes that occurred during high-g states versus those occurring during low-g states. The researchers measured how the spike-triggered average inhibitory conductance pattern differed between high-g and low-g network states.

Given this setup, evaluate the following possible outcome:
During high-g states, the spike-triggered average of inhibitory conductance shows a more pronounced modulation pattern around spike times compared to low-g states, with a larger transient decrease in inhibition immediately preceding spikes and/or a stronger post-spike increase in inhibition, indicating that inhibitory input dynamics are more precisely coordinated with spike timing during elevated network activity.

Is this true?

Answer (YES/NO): NO